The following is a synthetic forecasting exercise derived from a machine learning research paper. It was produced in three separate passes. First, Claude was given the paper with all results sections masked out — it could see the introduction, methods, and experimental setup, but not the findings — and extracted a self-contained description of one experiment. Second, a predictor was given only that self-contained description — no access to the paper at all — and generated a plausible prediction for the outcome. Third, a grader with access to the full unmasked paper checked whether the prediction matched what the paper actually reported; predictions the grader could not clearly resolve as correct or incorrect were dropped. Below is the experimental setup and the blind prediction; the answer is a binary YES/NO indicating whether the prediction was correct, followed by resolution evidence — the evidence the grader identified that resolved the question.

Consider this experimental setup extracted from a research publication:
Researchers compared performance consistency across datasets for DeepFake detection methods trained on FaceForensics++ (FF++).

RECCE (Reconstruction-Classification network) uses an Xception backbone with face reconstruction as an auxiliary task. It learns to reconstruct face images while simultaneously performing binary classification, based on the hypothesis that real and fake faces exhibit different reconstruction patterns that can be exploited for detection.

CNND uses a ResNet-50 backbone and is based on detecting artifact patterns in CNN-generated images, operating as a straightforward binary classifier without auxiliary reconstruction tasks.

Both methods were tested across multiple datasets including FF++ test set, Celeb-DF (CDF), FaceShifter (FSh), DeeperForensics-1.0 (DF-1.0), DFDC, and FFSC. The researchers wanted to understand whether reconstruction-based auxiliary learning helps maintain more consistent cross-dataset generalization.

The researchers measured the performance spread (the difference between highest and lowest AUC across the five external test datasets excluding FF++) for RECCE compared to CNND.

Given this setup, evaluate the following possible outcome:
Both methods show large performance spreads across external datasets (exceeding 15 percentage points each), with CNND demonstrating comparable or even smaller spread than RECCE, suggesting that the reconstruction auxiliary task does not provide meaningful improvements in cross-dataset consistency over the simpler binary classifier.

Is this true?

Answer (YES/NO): NO